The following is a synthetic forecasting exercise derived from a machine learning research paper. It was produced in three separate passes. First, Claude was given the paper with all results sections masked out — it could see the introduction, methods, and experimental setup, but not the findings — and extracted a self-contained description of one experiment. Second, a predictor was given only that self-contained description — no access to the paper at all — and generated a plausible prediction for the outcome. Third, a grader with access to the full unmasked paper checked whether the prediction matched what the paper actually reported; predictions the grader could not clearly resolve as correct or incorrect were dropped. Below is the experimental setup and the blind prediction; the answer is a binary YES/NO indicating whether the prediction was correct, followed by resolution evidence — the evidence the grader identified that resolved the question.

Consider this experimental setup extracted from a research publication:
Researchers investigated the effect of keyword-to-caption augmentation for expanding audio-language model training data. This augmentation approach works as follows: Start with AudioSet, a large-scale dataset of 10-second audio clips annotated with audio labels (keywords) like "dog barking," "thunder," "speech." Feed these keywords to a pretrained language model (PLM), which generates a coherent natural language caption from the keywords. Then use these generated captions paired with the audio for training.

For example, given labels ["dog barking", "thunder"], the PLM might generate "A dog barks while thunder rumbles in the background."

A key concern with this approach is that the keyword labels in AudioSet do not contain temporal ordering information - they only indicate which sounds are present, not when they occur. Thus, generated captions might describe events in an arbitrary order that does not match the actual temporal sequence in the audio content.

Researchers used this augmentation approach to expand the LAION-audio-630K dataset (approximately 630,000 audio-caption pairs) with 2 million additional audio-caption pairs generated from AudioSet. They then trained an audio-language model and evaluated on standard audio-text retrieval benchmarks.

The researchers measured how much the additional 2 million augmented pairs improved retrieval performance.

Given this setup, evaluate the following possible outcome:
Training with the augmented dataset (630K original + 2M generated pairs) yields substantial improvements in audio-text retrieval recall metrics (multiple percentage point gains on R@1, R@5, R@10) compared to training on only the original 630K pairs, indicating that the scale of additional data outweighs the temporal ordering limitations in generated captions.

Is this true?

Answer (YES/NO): NO